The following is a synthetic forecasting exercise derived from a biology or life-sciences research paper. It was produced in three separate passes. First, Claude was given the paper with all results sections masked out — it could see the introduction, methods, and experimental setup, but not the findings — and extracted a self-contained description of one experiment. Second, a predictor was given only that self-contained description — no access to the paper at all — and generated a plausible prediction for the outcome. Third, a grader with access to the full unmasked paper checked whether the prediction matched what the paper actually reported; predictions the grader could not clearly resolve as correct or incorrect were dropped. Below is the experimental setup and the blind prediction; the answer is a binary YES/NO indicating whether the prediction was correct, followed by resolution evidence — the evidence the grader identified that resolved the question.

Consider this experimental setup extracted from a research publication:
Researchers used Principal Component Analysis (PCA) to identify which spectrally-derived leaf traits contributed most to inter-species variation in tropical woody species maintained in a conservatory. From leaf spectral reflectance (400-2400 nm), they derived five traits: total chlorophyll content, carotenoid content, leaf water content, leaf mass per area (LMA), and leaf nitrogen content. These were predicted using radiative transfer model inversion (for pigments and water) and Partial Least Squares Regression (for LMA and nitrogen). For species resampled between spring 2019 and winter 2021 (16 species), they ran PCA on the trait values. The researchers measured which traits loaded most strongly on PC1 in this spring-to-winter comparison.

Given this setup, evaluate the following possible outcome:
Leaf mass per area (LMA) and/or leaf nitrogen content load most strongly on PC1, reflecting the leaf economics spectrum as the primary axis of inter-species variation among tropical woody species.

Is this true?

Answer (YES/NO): NO